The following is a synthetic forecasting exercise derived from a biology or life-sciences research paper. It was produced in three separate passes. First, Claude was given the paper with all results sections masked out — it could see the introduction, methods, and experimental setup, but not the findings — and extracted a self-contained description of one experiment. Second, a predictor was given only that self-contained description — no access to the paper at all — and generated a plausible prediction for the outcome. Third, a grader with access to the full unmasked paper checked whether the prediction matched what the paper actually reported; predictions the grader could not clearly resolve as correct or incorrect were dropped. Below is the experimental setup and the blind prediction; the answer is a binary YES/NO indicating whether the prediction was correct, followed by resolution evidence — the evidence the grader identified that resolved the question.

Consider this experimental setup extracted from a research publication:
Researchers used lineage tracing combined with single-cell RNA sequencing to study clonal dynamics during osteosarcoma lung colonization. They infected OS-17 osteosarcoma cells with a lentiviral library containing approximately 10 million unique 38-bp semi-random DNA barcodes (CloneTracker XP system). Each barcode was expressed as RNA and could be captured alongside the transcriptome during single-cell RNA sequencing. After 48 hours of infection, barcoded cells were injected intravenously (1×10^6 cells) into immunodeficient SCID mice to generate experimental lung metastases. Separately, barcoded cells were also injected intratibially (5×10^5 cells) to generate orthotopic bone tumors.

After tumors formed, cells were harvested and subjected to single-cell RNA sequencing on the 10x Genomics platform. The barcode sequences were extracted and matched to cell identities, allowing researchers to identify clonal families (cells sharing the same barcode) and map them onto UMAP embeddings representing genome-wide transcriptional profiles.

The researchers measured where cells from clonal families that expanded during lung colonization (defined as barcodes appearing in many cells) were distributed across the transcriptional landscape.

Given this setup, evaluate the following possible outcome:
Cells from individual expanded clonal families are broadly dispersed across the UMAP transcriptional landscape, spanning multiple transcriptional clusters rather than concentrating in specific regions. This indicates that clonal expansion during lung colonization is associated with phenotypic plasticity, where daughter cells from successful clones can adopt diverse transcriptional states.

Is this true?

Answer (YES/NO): NO